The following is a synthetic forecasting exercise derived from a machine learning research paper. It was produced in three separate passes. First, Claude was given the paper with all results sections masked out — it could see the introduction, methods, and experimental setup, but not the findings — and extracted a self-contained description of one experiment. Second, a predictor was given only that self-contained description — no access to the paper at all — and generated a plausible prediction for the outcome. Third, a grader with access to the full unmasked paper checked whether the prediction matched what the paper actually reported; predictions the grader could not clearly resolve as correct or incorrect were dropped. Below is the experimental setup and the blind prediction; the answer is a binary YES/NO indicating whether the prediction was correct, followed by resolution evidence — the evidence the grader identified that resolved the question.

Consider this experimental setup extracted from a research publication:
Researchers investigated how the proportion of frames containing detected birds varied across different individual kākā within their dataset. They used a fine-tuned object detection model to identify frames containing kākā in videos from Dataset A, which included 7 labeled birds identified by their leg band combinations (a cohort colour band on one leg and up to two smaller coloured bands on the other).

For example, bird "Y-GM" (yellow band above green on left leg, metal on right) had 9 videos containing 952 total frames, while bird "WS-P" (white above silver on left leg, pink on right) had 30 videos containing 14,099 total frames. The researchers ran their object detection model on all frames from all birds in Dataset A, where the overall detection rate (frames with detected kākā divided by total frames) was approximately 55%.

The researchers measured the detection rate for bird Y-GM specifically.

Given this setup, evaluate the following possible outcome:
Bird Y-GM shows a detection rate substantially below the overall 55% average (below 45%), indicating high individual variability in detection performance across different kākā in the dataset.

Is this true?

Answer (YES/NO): YES